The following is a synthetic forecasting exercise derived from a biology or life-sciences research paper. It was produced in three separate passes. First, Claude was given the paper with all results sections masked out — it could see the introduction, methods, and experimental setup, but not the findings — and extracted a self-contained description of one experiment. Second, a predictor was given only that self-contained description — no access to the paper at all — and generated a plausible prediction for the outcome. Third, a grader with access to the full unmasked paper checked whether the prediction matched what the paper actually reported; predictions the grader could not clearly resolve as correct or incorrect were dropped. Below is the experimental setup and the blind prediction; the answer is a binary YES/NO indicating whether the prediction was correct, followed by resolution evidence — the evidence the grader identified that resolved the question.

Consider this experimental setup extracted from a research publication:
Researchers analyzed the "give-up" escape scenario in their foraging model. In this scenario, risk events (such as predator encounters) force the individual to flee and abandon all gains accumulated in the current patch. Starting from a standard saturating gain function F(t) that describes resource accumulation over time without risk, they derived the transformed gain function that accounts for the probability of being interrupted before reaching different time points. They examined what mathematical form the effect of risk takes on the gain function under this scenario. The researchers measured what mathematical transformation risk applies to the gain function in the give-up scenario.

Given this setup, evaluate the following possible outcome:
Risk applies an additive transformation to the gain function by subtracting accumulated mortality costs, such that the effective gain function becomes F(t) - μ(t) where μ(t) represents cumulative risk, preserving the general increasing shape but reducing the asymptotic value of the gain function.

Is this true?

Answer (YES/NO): NO